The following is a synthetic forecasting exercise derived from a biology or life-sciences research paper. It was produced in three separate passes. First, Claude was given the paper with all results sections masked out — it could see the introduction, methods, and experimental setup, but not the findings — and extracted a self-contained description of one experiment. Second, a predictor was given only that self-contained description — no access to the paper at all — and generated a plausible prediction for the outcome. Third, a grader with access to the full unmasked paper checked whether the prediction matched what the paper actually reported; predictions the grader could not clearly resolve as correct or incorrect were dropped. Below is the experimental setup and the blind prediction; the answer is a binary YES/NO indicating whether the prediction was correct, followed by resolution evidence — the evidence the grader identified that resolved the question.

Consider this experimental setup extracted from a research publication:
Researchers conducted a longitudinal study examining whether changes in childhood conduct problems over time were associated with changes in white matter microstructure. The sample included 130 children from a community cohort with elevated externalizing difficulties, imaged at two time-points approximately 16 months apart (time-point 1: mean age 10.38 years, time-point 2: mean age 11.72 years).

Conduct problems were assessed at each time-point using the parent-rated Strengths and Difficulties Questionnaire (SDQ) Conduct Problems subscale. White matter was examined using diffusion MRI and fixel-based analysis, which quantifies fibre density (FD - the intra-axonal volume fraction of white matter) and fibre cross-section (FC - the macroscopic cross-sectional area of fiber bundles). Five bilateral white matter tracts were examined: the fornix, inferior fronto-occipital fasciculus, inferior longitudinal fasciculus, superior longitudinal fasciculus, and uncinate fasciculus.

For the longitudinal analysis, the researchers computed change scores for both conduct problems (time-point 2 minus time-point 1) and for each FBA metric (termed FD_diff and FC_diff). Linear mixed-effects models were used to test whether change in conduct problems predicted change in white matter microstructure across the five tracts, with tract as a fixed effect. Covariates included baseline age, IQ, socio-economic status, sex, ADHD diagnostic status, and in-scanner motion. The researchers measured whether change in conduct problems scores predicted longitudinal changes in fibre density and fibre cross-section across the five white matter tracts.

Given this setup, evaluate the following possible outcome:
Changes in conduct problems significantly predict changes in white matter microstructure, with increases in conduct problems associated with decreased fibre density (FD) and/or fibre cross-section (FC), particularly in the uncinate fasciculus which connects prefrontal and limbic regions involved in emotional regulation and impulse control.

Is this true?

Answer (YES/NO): NO